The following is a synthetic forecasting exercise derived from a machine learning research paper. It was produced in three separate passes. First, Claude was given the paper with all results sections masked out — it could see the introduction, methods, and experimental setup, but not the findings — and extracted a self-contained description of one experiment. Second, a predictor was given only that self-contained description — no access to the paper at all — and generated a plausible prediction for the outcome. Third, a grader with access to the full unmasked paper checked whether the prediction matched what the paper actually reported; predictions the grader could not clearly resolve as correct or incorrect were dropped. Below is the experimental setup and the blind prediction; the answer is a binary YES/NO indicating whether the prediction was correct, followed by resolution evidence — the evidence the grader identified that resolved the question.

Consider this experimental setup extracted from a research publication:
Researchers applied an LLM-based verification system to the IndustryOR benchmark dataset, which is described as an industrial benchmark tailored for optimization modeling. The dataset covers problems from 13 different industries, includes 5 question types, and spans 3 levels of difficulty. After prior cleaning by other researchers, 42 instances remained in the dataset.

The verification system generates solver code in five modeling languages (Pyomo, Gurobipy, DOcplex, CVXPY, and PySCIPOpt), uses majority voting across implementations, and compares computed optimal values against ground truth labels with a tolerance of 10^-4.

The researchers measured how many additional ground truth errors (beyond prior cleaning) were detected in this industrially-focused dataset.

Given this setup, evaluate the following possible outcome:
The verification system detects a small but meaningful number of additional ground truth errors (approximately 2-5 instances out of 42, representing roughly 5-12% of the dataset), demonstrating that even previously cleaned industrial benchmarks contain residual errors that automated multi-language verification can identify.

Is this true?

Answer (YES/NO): NO